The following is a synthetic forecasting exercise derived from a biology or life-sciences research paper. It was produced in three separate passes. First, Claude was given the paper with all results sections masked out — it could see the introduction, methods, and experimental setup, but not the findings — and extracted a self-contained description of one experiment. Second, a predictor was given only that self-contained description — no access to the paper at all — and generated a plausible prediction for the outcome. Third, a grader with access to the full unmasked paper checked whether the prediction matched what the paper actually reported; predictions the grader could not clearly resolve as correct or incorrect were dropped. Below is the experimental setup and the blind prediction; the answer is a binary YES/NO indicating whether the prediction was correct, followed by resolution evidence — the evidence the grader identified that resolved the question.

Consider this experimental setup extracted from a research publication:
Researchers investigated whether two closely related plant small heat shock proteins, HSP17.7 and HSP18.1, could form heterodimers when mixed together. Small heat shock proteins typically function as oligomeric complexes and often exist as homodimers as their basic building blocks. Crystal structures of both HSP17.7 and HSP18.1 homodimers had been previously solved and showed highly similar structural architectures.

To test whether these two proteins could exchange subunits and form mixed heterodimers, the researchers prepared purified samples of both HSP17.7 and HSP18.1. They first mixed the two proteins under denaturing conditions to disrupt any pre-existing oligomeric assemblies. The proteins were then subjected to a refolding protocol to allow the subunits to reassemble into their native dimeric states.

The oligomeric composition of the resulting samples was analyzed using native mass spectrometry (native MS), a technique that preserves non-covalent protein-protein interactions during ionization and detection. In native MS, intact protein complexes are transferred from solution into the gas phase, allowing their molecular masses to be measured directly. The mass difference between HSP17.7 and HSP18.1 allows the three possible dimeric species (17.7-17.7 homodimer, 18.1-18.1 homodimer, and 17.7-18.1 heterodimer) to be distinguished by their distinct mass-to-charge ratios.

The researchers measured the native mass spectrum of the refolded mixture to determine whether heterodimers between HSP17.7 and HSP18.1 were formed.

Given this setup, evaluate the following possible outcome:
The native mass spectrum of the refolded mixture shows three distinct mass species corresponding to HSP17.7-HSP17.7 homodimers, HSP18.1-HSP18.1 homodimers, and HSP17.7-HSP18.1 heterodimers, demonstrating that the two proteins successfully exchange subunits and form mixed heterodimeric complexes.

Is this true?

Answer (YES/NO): NO